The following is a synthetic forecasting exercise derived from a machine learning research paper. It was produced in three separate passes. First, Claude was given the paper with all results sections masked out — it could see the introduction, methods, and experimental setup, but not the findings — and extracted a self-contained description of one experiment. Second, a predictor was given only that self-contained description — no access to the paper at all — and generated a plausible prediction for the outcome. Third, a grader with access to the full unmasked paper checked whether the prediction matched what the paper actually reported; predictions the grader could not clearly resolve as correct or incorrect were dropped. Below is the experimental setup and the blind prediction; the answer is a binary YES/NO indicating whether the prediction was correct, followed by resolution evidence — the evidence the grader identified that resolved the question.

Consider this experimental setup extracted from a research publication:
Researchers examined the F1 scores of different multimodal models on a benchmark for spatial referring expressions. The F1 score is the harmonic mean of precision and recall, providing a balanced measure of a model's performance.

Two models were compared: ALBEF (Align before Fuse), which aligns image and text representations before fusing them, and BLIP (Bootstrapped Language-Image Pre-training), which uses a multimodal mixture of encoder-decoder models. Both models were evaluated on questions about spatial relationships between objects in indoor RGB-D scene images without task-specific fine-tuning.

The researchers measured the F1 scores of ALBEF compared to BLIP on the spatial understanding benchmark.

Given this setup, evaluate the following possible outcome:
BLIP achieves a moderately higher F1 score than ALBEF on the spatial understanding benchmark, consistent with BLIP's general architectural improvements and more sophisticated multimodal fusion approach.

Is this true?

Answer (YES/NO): YES